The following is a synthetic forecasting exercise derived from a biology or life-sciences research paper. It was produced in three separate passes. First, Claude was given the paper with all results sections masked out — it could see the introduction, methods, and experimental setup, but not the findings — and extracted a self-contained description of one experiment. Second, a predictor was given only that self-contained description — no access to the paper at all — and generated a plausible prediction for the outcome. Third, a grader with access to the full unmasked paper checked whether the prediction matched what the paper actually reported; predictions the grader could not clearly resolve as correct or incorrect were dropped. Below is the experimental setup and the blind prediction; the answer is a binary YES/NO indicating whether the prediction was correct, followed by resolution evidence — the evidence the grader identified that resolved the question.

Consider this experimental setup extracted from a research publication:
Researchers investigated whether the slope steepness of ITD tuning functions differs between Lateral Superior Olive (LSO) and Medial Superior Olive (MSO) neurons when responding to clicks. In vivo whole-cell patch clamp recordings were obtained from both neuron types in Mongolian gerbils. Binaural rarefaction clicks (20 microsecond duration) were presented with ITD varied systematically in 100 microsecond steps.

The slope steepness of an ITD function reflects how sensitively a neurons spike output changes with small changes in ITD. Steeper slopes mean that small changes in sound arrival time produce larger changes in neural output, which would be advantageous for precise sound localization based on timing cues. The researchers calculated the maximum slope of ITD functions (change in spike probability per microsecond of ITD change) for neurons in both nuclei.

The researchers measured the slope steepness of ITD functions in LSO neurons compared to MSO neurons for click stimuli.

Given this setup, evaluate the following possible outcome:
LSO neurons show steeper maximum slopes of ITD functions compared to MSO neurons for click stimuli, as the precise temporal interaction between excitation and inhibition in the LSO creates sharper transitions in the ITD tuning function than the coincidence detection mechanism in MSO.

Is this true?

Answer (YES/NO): YES